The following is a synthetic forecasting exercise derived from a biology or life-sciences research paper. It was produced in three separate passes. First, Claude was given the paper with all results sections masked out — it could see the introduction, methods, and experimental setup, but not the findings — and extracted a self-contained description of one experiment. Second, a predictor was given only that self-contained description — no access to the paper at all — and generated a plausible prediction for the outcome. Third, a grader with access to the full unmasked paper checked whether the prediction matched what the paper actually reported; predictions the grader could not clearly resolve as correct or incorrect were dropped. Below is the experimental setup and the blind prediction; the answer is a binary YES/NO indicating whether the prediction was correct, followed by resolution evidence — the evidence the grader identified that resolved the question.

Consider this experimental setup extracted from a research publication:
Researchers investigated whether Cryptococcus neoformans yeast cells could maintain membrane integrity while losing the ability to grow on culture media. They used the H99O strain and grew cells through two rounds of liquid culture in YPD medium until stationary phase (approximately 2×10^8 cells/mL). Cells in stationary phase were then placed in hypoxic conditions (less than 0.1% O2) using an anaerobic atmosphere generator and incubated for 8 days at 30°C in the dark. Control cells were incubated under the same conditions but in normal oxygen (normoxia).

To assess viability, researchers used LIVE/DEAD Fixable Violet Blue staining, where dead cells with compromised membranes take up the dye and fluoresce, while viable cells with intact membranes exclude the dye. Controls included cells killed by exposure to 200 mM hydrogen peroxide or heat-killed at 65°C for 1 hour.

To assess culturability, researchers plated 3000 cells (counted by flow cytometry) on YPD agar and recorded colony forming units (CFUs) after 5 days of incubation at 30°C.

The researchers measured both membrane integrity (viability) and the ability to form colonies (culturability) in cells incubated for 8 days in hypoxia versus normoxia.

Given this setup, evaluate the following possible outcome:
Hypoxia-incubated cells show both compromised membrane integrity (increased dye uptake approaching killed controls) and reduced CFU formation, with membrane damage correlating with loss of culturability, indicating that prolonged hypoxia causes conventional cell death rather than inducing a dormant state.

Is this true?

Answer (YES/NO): NO